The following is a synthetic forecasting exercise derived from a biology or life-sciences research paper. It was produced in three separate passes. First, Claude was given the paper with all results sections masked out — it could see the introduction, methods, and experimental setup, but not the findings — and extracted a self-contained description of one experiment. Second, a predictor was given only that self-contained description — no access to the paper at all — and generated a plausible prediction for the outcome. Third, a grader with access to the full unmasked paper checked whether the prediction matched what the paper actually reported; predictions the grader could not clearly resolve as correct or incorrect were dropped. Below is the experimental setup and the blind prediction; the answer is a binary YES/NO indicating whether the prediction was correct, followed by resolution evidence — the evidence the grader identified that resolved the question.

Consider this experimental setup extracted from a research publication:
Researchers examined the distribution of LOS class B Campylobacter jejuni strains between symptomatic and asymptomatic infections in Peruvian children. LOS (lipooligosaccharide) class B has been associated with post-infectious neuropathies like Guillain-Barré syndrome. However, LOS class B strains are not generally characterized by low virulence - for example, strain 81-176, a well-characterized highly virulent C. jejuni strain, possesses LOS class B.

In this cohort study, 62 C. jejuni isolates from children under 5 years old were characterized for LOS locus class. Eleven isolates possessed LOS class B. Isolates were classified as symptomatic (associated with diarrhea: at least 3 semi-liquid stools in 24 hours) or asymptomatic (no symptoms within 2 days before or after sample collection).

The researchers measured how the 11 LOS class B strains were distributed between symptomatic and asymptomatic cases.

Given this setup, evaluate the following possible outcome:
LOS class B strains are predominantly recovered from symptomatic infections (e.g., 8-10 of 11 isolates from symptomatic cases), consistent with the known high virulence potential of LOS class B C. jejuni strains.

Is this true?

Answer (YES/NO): NO